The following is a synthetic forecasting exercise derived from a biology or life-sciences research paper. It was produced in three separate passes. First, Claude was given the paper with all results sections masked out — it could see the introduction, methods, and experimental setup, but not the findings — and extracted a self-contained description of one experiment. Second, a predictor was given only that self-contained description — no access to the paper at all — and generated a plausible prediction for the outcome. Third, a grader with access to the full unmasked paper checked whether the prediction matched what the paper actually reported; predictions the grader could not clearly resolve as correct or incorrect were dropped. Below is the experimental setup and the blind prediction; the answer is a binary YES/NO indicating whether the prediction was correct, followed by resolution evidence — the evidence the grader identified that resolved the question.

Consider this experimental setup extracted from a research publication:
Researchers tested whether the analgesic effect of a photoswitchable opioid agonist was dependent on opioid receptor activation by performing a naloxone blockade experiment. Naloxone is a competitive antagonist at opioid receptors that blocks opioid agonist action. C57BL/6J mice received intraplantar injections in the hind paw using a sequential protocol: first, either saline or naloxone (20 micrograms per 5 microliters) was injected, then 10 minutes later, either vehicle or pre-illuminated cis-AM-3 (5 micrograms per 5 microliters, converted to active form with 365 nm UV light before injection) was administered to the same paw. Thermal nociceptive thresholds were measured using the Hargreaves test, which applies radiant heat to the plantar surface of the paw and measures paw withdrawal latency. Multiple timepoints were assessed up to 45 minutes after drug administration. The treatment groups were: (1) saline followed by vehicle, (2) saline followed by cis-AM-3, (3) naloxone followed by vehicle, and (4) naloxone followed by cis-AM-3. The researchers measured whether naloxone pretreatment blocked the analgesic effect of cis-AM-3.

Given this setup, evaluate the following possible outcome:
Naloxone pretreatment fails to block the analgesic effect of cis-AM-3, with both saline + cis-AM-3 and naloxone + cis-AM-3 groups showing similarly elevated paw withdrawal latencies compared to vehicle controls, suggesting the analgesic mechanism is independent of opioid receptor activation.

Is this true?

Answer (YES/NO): NO